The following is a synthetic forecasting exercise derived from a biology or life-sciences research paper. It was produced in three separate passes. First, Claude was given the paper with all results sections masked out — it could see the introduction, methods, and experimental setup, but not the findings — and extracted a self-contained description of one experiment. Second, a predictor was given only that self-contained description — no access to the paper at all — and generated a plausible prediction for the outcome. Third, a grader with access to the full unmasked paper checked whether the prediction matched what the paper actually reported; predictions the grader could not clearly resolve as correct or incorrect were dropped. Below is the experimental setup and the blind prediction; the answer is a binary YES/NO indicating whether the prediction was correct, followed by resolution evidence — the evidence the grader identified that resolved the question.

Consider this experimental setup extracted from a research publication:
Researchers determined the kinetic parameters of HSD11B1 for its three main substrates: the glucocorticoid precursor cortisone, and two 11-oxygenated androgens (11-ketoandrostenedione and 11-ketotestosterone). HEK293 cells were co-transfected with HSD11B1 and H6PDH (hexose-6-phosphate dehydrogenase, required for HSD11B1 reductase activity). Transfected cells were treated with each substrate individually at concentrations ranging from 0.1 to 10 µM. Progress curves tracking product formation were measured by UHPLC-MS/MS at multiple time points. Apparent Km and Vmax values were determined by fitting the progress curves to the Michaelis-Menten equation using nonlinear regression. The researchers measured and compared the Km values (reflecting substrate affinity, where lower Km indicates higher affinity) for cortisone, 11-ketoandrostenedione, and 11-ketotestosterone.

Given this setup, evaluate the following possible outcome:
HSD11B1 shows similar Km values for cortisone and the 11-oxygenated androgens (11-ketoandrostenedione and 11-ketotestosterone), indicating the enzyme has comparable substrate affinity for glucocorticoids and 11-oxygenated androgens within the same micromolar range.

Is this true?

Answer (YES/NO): NO